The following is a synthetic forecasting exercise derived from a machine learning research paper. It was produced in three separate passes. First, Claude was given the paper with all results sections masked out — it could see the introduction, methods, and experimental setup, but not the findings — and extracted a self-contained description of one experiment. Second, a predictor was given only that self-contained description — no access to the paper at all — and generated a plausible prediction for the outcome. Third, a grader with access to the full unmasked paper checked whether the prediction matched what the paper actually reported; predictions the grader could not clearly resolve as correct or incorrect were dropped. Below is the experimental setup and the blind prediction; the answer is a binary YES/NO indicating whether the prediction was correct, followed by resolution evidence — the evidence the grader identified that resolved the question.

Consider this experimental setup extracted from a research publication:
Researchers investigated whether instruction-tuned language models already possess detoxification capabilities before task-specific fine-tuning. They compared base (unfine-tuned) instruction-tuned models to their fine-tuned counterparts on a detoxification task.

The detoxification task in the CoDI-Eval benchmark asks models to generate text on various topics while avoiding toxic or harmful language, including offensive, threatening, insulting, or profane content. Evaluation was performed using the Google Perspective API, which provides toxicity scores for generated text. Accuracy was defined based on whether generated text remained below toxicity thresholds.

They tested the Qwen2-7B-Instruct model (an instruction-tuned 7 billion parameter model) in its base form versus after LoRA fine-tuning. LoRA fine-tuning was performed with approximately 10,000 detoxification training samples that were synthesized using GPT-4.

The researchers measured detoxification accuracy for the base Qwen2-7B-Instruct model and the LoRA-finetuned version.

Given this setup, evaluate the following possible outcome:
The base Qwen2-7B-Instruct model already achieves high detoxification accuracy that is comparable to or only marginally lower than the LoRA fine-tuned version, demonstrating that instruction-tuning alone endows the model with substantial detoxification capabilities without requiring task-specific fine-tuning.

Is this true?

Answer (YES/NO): YES